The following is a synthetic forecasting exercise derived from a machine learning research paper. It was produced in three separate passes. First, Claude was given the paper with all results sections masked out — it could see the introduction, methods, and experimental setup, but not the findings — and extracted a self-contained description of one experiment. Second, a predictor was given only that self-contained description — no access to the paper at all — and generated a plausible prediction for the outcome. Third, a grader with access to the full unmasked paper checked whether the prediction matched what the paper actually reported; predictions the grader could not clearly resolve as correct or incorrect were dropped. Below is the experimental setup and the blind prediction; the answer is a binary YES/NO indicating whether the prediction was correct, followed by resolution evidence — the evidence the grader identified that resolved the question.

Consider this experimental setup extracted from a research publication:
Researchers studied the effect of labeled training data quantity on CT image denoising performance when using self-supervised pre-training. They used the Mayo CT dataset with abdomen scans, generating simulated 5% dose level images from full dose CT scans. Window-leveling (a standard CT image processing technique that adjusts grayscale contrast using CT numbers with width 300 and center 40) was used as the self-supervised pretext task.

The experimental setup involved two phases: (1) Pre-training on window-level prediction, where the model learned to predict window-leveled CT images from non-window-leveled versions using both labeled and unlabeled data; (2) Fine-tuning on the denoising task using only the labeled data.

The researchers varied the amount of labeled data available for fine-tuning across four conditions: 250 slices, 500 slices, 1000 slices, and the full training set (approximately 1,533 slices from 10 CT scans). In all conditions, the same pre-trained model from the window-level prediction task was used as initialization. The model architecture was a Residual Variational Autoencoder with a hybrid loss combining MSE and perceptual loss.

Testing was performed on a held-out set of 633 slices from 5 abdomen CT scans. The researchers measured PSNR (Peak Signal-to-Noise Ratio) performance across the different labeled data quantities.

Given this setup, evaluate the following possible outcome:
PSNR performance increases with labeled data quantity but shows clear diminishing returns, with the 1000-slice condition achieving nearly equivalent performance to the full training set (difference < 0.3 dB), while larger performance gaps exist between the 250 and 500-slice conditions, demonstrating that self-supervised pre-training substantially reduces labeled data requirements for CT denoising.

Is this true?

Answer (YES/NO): NO